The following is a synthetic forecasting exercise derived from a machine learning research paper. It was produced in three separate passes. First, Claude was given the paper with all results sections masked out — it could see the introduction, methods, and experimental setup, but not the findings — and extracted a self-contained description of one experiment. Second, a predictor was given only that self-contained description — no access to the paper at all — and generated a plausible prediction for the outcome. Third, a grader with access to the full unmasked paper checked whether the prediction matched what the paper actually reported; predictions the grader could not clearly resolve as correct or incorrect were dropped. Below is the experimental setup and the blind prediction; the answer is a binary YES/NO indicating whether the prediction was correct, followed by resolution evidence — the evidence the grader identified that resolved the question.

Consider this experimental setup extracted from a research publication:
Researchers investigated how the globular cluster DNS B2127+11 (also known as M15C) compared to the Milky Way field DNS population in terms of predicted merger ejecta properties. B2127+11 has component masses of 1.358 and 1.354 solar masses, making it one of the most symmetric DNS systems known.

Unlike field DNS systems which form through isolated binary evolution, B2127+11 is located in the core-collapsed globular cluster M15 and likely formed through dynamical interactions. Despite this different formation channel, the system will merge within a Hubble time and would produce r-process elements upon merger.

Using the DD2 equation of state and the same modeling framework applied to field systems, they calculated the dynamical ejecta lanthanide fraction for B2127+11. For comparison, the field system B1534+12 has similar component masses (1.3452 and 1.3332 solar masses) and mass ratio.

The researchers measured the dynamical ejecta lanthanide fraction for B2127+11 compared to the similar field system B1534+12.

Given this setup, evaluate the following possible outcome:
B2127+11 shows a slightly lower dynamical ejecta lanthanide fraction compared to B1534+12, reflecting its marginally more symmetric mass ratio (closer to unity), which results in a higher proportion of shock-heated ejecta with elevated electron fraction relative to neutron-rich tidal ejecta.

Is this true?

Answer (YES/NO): NO